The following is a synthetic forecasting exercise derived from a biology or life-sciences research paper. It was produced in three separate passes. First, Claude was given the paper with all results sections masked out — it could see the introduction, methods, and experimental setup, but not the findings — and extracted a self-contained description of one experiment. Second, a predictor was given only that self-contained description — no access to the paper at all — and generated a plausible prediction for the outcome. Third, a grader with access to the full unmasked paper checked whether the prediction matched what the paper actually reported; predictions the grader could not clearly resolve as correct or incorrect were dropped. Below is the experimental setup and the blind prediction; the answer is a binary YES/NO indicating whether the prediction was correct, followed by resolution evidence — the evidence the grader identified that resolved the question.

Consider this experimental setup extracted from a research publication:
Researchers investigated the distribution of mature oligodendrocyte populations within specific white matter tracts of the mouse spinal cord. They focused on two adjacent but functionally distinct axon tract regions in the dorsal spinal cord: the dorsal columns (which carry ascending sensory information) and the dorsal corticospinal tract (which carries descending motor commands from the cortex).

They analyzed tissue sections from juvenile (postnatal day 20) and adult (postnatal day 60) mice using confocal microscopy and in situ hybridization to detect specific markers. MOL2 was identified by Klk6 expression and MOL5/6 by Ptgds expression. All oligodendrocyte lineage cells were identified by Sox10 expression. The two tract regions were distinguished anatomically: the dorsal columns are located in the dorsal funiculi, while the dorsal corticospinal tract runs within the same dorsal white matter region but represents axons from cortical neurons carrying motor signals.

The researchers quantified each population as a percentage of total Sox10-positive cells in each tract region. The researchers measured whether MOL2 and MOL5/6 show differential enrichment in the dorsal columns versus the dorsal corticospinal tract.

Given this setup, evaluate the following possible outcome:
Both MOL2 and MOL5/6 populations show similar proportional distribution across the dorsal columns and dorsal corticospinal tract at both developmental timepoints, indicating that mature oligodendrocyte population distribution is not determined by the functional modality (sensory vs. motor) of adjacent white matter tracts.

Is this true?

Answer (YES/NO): NO